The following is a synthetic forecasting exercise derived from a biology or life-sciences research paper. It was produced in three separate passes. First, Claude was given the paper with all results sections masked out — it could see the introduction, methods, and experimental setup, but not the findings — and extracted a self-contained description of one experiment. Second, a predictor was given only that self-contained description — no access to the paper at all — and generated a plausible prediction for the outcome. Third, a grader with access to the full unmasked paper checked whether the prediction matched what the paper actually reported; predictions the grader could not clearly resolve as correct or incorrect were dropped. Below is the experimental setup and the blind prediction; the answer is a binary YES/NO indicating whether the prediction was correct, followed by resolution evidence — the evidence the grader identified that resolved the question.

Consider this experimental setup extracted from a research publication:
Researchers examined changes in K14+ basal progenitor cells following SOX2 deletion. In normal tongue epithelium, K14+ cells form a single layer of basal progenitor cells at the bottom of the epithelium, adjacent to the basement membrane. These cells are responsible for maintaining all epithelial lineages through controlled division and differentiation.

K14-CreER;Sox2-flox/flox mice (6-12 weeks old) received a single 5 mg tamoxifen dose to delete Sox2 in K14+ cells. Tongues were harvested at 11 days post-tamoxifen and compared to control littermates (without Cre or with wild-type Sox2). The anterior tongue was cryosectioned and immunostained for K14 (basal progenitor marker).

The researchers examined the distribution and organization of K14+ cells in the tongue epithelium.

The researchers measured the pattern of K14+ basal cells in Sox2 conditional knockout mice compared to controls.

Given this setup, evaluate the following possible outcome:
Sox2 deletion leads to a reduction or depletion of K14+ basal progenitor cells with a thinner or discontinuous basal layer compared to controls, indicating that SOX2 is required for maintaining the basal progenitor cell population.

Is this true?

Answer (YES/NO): NO